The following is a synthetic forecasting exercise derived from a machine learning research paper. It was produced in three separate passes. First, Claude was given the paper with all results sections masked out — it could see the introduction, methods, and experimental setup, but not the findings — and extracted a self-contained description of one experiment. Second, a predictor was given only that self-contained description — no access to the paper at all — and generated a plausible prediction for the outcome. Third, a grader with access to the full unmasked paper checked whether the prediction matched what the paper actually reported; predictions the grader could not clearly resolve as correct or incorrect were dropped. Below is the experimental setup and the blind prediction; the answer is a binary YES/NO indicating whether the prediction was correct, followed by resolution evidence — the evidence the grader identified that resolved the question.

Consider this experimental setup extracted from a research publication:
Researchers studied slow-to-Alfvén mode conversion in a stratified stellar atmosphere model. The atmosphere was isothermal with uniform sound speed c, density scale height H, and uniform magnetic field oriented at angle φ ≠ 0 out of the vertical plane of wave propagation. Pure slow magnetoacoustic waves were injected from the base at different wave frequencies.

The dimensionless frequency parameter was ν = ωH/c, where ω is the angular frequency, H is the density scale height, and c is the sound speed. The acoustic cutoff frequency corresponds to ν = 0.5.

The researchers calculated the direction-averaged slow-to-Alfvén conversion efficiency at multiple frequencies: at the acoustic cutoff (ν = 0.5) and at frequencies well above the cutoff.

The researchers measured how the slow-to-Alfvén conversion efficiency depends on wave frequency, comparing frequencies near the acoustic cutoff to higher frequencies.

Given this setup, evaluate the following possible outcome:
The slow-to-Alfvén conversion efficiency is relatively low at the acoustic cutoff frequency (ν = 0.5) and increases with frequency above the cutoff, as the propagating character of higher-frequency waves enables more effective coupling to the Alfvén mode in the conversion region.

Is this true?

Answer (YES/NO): NO